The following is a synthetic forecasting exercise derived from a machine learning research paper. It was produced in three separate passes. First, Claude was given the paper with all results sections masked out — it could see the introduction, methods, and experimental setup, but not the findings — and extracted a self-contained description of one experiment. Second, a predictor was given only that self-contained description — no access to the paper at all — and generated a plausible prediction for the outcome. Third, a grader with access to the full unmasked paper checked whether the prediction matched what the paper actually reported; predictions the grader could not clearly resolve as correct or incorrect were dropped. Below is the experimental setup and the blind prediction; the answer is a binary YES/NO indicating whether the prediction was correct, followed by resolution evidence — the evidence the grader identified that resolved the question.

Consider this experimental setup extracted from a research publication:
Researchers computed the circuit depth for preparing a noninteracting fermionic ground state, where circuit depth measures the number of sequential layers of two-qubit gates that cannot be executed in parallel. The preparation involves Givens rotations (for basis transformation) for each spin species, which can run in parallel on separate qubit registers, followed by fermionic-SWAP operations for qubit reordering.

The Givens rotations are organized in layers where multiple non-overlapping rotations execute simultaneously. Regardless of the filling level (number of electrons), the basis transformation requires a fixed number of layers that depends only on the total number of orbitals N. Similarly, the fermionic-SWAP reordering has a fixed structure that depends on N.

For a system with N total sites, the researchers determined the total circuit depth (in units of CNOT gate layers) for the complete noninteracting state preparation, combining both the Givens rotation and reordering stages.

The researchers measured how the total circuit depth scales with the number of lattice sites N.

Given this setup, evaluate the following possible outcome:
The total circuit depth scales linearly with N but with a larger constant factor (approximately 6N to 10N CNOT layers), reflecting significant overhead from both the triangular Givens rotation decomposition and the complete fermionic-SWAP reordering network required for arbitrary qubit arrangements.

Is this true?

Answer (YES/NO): YES